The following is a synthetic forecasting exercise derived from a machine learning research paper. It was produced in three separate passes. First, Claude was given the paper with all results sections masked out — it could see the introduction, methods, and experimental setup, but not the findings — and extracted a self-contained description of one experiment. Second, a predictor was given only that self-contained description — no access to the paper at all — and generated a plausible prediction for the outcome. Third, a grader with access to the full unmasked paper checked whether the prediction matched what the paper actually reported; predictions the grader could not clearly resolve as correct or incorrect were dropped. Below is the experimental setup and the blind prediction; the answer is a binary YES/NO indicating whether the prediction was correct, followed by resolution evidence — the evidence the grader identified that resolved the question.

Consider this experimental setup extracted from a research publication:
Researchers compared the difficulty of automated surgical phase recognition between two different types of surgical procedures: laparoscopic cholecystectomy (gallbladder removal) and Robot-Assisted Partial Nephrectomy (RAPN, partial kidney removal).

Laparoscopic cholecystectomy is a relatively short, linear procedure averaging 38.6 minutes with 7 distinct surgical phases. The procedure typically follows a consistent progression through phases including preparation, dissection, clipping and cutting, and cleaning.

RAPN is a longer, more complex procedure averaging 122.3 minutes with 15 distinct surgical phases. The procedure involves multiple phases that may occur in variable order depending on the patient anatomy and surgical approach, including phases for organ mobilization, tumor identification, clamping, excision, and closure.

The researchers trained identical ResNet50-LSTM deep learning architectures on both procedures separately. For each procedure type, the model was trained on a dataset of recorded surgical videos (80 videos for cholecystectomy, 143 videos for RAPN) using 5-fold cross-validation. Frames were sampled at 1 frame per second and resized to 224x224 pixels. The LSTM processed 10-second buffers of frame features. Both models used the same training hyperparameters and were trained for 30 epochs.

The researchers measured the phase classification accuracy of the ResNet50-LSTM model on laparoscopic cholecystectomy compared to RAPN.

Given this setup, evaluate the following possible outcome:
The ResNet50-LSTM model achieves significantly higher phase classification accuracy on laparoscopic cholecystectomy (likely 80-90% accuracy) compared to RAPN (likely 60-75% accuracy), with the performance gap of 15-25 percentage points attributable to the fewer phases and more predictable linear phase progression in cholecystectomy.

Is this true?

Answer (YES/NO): NO